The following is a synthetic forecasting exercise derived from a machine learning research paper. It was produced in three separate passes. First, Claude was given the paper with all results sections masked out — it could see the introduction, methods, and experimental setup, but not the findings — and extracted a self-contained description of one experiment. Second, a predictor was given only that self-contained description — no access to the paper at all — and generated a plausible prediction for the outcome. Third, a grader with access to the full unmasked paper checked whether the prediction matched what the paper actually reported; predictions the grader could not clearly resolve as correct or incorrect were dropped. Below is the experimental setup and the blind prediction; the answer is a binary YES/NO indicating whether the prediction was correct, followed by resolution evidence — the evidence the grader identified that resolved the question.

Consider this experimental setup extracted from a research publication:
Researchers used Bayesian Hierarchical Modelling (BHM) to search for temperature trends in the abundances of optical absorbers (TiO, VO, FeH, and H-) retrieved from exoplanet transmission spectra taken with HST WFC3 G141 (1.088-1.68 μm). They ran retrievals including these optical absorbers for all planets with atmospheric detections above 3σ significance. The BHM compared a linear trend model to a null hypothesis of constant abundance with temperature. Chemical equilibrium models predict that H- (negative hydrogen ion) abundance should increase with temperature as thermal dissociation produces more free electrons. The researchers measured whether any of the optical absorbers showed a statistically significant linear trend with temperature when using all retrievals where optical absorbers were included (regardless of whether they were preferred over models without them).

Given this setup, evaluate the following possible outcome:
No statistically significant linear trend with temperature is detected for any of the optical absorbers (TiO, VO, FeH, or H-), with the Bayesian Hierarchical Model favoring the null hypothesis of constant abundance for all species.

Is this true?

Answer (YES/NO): NO